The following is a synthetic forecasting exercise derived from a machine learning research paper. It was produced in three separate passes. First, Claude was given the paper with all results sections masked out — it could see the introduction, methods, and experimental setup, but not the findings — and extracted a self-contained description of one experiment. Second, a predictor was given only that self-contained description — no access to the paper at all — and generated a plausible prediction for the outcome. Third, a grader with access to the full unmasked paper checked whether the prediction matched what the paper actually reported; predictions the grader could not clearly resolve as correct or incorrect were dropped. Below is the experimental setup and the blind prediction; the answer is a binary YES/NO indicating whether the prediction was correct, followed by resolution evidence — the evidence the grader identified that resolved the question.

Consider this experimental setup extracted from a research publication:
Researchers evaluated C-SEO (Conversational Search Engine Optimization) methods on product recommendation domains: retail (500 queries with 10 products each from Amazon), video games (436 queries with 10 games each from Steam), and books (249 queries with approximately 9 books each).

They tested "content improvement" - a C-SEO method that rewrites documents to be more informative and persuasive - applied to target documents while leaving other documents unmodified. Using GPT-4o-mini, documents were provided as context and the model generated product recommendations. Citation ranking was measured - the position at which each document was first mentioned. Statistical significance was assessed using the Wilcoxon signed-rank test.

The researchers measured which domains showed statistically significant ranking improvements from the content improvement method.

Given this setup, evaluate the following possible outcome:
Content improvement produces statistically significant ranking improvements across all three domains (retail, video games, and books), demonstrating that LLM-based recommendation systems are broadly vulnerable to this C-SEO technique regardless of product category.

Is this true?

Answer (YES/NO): NO